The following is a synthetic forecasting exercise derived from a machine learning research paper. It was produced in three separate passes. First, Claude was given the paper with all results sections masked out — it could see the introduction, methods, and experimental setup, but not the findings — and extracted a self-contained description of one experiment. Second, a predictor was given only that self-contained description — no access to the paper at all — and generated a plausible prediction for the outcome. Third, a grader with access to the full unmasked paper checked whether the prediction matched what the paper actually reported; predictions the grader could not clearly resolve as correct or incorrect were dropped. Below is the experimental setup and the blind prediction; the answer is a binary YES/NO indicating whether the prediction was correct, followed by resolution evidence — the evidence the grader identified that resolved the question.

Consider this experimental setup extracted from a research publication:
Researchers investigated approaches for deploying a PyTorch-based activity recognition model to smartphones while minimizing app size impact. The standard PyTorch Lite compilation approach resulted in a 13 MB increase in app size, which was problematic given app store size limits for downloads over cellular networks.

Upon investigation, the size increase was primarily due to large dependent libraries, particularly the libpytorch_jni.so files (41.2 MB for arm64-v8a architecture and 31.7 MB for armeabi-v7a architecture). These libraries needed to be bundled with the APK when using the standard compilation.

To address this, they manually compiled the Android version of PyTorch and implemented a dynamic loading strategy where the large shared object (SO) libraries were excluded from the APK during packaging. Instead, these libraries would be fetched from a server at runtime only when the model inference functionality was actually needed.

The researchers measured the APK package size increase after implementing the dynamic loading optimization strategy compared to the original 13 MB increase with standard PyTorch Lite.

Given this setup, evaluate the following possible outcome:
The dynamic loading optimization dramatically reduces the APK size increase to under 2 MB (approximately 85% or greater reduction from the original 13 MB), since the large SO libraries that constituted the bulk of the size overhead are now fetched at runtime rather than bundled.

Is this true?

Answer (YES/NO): YES